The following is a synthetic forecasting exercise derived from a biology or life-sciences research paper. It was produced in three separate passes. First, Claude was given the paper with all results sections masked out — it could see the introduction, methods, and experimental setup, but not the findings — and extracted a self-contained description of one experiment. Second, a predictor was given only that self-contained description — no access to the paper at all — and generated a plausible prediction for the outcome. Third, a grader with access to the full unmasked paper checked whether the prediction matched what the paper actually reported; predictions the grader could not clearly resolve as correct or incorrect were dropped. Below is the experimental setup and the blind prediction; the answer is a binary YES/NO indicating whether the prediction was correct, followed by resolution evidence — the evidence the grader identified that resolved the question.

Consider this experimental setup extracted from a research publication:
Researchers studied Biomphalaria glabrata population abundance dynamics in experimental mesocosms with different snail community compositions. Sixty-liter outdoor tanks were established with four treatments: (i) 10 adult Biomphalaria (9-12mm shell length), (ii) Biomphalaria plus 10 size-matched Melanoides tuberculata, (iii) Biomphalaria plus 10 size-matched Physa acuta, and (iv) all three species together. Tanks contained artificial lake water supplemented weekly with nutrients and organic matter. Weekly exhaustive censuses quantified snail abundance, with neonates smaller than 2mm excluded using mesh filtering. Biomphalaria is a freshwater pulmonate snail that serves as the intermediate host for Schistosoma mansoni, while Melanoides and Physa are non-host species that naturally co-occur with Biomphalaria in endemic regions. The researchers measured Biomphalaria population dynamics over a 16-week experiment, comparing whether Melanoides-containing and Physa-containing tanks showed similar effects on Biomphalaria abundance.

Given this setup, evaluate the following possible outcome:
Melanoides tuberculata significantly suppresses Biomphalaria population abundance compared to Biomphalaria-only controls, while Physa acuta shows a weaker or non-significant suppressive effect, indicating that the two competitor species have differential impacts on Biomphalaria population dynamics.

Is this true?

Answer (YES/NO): NO